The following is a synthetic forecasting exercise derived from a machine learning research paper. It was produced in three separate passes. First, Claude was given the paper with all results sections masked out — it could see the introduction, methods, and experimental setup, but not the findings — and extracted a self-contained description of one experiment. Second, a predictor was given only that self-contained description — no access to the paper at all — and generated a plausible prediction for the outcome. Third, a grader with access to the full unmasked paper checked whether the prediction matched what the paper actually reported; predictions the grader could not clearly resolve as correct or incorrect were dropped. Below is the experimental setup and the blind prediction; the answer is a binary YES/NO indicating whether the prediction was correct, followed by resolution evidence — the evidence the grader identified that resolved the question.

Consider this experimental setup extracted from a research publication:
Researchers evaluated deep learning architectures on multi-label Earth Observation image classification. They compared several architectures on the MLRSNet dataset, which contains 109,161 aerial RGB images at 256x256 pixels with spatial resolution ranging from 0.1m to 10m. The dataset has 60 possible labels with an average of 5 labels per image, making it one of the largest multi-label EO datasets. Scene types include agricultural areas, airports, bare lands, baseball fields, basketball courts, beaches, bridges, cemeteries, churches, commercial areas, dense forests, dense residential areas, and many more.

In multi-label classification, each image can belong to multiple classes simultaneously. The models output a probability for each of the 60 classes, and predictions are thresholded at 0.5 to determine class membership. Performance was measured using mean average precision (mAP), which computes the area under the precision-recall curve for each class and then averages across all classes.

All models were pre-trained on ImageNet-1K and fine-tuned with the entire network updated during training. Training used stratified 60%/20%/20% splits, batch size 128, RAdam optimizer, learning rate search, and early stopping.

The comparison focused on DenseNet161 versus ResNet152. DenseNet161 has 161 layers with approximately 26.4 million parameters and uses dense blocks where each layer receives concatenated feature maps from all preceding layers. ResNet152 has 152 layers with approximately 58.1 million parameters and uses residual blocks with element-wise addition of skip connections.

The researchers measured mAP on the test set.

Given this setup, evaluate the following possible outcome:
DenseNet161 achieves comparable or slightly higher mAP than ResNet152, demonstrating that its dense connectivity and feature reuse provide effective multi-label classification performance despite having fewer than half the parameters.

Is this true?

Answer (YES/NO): NO